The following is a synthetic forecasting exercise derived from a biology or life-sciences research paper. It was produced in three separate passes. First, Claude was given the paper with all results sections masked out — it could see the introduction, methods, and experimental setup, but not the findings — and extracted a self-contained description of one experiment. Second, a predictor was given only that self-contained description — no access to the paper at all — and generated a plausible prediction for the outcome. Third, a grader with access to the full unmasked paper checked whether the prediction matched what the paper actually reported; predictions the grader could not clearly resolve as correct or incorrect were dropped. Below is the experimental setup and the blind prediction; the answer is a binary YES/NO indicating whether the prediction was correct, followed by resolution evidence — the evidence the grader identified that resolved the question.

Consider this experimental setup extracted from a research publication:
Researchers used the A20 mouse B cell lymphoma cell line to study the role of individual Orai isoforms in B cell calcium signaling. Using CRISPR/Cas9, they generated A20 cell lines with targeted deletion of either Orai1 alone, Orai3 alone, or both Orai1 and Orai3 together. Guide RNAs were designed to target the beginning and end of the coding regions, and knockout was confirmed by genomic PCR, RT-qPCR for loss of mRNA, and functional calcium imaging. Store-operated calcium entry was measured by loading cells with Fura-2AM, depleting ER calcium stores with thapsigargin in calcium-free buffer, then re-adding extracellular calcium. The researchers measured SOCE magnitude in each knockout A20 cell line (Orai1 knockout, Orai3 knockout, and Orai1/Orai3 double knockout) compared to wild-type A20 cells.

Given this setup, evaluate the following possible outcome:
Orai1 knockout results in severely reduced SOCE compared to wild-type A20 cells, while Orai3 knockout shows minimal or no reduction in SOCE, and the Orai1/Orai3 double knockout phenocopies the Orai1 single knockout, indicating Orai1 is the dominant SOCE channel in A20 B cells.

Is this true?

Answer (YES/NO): NO